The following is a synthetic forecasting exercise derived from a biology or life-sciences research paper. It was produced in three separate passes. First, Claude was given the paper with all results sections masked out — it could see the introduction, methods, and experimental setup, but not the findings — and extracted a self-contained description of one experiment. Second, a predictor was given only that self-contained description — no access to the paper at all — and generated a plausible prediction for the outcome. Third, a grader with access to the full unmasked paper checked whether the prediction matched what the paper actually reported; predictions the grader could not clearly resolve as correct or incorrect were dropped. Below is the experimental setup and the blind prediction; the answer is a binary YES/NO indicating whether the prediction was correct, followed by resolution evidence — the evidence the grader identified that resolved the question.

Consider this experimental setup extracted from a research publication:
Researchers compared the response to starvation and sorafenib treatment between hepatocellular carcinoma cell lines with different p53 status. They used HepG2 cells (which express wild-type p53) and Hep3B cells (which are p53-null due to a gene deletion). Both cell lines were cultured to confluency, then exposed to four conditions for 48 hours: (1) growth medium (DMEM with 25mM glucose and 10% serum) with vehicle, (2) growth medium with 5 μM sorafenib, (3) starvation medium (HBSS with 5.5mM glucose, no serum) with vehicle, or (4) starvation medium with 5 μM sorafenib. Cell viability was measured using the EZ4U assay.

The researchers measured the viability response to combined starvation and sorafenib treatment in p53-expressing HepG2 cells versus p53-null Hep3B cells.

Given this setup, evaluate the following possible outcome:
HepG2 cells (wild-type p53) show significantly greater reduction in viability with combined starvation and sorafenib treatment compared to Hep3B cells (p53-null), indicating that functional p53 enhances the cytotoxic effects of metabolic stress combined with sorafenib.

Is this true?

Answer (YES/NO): YES